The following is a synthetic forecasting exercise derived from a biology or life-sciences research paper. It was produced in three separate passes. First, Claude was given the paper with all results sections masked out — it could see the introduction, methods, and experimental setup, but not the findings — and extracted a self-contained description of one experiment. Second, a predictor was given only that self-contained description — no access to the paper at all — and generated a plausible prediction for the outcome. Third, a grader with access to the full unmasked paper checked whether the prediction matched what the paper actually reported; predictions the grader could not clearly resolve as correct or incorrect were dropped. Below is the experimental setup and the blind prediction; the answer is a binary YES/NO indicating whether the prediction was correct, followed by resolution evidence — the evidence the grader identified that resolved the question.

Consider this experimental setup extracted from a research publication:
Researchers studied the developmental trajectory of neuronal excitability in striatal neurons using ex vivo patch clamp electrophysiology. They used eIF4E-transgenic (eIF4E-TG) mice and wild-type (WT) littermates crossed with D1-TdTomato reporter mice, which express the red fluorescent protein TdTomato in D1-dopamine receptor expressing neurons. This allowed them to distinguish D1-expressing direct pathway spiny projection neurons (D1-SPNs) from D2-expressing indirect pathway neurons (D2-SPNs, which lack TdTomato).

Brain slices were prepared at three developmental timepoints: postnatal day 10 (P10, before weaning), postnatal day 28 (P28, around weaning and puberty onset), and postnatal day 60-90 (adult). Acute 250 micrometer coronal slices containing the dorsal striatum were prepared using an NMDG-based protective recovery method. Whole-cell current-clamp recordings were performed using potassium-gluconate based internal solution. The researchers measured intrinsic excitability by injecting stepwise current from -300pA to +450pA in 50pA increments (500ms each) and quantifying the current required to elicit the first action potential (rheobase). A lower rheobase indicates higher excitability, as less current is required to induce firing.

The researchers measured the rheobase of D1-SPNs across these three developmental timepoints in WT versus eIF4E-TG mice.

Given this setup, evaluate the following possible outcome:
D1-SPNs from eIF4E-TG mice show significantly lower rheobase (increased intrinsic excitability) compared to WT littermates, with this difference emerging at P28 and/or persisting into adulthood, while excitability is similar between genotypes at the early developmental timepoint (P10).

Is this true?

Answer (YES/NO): NO